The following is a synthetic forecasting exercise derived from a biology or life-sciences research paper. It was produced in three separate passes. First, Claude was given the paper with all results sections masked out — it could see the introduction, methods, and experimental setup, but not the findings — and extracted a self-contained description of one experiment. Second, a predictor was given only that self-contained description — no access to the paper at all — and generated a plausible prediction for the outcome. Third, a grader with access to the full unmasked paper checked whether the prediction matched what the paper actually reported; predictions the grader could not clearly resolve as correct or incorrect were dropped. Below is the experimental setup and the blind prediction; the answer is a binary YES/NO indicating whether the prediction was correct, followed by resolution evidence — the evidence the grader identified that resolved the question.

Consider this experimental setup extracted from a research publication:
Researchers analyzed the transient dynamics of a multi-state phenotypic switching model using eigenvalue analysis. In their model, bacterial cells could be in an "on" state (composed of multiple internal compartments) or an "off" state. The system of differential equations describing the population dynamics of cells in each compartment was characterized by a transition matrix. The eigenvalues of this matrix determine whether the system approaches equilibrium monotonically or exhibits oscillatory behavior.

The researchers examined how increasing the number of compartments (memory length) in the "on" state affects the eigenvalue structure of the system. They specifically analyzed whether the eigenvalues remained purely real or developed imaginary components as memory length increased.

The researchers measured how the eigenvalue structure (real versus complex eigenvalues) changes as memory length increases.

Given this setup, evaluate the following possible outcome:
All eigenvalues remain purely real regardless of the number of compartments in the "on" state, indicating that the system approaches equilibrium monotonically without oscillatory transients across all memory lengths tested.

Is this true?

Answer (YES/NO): NO